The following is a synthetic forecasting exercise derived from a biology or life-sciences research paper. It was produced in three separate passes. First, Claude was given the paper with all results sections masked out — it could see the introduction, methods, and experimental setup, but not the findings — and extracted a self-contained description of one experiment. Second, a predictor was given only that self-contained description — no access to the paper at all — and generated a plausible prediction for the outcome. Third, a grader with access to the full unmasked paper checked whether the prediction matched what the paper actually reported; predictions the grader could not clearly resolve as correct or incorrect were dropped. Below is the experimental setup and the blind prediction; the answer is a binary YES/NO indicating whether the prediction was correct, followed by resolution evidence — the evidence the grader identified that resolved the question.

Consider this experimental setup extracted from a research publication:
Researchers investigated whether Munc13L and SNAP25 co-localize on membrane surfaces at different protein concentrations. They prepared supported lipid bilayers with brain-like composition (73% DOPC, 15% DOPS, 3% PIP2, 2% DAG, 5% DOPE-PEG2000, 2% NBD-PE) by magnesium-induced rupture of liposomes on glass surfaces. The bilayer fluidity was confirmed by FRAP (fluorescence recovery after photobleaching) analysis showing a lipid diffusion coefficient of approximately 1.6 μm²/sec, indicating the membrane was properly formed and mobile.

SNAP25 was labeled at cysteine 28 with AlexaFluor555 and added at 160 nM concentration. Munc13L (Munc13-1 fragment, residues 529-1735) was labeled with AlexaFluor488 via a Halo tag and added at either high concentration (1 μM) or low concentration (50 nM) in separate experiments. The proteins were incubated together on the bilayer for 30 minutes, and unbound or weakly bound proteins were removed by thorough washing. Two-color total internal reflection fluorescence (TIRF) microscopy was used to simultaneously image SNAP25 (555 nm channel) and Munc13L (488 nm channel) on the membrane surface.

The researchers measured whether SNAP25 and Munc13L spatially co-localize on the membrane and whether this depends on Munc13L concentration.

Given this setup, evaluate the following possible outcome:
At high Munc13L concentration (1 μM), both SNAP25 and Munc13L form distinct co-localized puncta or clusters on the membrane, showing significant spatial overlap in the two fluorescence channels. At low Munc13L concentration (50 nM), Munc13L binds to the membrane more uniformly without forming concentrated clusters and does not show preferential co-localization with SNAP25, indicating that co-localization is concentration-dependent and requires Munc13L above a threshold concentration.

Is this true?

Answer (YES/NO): NO